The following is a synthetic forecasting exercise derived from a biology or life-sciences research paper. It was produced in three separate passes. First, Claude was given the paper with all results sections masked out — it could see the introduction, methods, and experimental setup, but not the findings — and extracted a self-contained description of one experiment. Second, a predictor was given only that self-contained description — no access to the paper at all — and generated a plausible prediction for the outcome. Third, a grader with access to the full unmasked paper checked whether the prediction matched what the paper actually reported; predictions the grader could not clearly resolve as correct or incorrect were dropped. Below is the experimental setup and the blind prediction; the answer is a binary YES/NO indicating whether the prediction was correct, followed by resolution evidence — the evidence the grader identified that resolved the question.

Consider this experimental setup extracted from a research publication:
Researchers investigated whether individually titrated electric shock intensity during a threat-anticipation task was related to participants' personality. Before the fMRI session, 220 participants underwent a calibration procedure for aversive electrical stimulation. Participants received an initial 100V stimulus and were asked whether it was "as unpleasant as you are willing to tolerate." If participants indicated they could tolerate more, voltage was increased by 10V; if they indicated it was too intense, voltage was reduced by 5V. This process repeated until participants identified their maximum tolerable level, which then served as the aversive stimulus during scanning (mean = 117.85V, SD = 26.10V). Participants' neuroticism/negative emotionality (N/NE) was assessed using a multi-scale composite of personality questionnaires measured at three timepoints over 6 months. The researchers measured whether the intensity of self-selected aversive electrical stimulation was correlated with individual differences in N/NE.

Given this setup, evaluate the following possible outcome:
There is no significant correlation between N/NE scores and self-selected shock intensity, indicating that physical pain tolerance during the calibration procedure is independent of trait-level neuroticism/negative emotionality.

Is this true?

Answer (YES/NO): NO